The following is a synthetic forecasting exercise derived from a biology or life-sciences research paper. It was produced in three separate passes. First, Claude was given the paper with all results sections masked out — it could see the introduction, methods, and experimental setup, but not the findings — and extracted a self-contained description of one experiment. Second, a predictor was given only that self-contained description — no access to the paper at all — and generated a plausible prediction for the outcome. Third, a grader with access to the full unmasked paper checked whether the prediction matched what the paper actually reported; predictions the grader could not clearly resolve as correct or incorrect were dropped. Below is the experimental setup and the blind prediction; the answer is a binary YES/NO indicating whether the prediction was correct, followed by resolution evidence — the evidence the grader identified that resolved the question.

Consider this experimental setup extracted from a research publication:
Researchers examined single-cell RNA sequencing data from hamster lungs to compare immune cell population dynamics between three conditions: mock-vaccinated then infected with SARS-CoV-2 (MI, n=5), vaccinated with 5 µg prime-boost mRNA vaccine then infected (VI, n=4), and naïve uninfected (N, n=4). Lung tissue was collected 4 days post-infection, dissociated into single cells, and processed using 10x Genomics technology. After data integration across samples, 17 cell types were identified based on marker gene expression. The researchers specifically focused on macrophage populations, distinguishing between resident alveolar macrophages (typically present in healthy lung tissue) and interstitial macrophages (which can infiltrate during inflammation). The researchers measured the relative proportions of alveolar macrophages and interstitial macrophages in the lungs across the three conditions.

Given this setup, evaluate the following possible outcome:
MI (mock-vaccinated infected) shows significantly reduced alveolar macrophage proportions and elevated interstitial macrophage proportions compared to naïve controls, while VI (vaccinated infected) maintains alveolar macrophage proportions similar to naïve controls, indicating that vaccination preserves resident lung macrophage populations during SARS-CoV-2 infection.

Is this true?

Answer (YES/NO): NO